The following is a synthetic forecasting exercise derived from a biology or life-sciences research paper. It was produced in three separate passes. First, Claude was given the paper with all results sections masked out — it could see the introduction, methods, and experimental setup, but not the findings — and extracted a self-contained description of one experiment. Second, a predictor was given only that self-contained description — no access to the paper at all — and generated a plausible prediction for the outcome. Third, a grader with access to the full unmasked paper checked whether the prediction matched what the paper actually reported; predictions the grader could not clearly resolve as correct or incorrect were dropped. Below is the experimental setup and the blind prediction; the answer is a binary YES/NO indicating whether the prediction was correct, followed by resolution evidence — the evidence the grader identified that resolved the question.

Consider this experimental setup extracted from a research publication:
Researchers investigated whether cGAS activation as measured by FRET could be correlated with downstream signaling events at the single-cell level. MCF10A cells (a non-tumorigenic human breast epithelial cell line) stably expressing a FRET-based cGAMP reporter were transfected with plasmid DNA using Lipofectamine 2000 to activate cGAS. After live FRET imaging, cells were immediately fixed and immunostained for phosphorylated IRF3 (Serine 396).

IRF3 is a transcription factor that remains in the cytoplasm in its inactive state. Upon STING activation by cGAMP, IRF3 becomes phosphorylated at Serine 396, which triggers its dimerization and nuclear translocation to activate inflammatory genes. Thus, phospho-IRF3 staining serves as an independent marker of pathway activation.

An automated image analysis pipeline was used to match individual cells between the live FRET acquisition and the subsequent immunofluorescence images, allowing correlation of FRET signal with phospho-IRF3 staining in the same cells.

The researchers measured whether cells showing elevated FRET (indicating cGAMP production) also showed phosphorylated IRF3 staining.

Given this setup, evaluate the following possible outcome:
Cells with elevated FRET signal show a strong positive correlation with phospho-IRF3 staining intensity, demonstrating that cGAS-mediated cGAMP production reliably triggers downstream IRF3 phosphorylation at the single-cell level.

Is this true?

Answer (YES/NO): NO